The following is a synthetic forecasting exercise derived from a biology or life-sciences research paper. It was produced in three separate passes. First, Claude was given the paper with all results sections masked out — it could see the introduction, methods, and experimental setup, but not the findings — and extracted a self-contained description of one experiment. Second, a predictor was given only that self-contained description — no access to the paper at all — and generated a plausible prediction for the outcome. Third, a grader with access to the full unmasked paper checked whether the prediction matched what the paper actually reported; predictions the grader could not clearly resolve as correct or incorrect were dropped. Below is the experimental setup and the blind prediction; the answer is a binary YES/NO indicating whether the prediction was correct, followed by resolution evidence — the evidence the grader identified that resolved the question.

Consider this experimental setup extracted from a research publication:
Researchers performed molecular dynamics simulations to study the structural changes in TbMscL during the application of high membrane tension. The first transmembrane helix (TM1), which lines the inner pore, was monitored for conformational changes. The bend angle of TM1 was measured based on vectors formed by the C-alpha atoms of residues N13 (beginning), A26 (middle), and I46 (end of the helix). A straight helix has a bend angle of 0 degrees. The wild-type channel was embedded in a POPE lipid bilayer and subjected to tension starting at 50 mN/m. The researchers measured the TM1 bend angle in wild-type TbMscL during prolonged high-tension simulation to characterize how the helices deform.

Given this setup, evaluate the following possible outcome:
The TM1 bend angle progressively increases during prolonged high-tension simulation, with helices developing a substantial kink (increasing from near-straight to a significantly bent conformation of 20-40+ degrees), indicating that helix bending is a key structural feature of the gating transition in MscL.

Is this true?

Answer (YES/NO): NO